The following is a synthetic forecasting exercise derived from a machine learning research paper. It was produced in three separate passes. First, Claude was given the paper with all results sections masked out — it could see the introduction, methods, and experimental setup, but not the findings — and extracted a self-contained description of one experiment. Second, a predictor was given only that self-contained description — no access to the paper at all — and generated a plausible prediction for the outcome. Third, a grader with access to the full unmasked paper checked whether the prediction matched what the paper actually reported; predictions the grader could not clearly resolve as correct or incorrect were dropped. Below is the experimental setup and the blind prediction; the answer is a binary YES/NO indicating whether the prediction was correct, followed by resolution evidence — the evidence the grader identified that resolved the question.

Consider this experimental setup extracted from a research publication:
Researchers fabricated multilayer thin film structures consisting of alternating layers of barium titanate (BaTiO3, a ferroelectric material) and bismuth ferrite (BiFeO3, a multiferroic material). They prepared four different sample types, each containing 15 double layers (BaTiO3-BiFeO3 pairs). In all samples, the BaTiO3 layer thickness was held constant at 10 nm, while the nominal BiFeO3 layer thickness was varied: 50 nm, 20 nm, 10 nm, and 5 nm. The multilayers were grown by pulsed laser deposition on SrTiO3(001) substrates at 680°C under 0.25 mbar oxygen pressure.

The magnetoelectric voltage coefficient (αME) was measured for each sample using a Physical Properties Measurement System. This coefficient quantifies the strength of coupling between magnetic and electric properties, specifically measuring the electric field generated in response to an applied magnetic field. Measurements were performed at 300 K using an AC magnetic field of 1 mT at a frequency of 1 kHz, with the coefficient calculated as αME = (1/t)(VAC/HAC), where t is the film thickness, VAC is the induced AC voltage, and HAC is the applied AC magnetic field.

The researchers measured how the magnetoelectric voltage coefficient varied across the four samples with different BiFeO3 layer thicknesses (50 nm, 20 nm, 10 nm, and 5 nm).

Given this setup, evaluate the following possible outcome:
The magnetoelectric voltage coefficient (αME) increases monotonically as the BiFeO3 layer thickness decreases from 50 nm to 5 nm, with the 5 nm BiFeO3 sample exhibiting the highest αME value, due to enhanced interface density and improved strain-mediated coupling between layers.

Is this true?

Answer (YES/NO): YES